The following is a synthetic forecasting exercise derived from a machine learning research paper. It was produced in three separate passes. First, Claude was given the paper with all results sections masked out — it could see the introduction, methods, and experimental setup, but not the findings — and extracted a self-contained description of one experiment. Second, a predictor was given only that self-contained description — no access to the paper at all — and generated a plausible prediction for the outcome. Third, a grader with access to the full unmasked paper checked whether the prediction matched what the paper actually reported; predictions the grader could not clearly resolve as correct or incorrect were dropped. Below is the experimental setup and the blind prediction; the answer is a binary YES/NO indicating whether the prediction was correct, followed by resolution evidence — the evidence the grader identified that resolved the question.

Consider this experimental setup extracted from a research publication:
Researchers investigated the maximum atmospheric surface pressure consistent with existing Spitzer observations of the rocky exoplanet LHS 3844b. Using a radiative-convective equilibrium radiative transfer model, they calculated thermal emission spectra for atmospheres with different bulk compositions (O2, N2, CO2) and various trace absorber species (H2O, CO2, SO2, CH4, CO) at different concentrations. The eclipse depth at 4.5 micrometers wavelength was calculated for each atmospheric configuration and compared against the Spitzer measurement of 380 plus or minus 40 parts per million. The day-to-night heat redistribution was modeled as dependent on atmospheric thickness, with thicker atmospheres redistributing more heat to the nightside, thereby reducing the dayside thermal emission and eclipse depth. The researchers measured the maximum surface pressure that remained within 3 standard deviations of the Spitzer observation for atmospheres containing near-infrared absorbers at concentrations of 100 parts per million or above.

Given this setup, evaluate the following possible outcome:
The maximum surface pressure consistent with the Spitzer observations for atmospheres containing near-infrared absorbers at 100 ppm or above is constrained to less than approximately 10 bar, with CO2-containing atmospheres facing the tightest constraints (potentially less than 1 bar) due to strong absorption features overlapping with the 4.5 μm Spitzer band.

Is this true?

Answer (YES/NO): YES